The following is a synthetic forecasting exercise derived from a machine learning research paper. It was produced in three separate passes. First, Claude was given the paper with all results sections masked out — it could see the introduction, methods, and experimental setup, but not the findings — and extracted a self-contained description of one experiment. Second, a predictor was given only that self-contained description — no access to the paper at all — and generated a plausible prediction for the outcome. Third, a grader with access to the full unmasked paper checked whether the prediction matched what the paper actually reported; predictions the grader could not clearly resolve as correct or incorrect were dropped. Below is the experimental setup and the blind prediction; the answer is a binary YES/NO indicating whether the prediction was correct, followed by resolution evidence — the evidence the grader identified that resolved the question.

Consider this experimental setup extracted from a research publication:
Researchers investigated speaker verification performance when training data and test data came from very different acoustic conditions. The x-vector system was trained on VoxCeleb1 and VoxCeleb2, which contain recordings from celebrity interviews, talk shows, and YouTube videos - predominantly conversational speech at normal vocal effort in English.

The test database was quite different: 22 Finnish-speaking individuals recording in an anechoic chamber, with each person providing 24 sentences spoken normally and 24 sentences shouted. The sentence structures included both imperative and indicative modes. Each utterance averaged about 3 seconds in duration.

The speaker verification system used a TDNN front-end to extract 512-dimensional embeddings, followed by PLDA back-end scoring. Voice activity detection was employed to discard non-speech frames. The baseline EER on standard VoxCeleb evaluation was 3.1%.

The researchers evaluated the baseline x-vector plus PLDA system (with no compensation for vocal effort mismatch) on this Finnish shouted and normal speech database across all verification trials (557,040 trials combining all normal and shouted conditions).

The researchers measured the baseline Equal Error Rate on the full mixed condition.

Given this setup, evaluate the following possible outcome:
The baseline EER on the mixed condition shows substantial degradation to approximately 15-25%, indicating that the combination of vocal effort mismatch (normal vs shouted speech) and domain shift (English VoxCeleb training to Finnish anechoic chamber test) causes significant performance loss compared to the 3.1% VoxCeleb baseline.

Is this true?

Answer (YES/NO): YES